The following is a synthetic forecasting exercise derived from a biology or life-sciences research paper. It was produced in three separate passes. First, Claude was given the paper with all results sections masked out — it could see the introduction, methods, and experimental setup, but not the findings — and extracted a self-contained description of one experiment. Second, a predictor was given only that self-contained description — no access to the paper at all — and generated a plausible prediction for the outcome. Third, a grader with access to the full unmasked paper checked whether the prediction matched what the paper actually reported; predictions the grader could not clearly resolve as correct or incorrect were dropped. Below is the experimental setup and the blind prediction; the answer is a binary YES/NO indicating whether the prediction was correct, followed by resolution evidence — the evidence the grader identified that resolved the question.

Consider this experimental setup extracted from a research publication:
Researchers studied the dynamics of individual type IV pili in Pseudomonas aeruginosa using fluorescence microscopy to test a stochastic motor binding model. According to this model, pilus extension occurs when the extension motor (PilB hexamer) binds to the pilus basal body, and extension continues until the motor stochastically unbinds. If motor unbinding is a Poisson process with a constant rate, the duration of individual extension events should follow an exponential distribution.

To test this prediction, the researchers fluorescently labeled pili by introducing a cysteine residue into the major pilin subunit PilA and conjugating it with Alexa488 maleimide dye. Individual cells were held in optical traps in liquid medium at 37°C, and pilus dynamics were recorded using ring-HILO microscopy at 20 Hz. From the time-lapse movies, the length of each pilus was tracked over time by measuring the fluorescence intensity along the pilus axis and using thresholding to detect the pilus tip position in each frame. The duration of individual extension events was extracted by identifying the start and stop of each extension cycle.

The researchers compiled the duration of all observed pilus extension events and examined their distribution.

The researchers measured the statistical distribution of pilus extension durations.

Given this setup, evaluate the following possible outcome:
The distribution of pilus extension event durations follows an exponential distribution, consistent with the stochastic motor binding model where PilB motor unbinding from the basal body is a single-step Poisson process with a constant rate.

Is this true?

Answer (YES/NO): YES